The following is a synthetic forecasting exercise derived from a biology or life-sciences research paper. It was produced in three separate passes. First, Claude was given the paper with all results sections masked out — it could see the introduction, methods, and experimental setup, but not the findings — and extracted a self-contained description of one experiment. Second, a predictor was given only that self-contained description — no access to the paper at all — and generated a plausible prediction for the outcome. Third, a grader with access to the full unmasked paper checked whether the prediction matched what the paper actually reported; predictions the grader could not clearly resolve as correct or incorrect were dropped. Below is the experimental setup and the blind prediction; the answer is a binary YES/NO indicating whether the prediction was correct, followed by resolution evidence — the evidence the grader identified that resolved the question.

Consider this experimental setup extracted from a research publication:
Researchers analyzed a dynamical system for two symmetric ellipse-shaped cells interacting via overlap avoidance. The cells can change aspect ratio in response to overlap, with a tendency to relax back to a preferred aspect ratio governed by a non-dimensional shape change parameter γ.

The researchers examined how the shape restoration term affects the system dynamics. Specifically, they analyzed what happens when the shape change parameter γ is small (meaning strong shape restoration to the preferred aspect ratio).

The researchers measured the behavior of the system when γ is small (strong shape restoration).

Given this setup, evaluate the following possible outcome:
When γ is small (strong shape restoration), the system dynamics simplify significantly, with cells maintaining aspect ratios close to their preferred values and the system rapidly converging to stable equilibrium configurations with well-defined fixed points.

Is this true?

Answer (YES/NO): NO